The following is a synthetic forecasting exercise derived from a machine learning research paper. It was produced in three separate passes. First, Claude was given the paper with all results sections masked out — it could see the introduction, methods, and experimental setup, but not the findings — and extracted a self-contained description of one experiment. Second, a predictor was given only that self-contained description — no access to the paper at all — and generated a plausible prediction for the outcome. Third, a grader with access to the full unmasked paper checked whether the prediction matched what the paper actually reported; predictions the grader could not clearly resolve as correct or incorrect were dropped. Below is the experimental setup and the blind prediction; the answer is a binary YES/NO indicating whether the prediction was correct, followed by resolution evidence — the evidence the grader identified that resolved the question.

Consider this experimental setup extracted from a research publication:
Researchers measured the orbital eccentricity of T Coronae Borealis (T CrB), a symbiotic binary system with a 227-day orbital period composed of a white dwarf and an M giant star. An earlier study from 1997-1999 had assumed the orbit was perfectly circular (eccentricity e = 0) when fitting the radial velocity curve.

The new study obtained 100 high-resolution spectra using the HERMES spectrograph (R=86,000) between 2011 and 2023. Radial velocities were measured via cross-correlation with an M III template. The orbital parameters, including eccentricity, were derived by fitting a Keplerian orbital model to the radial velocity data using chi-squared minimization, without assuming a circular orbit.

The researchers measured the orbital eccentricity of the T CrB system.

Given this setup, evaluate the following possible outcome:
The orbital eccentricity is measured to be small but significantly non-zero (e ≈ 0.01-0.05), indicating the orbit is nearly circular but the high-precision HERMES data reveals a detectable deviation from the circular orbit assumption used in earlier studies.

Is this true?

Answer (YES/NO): NO